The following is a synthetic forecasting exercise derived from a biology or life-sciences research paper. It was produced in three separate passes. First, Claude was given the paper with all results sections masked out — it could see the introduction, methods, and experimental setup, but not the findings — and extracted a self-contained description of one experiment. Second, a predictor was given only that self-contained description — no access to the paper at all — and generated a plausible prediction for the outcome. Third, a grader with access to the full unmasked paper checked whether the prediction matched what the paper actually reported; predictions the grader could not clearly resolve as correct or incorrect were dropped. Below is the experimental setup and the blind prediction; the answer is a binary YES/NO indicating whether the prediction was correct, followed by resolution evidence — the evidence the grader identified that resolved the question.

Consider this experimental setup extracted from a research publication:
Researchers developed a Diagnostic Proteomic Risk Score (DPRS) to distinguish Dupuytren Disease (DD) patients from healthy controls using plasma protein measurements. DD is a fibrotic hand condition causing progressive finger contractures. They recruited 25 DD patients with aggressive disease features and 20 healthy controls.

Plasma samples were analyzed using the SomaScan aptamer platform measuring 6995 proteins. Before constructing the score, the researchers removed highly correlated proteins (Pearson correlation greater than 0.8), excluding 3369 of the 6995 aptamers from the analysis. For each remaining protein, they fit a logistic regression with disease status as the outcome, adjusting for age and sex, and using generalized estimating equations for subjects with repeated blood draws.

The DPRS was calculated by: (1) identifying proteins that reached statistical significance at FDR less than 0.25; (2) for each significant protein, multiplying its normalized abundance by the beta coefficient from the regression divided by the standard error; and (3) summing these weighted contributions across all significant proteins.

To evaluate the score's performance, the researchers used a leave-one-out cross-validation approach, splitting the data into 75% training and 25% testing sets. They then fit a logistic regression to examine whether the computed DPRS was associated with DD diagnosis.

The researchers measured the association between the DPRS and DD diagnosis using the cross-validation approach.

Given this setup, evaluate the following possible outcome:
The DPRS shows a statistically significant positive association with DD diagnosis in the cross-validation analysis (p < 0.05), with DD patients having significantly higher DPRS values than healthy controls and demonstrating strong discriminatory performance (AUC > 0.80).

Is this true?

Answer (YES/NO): NO